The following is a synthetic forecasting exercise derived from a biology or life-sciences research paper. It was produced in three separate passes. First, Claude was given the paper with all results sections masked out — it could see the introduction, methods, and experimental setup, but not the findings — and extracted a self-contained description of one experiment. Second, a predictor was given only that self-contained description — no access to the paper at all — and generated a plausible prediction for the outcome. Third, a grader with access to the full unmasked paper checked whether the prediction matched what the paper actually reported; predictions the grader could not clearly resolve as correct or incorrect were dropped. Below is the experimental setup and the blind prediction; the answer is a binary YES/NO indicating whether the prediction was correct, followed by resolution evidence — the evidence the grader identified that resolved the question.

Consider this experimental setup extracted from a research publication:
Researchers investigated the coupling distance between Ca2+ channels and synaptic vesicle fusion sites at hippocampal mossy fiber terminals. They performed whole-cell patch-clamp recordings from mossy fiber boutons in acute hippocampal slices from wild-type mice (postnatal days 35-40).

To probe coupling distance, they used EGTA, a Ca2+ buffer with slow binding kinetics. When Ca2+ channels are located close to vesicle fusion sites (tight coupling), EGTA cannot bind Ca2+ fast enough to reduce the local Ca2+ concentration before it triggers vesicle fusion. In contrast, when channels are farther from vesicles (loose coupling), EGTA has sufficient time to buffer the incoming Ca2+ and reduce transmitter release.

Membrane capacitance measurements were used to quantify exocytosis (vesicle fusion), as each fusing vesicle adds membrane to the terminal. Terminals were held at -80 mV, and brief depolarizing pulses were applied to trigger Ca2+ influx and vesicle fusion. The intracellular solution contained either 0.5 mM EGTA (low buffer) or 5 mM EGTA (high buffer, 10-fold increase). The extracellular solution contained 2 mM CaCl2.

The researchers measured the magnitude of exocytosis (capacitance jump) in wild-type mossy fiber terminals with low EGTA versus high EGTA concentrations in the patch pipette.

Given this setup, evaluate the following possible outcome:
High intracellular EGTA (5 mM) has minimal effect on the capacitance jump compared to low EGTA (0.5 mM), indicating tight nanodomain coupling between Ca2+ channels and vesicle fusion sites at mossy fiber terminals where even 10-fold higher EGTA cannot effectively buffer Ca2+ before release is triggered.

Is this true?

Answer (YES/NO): NO